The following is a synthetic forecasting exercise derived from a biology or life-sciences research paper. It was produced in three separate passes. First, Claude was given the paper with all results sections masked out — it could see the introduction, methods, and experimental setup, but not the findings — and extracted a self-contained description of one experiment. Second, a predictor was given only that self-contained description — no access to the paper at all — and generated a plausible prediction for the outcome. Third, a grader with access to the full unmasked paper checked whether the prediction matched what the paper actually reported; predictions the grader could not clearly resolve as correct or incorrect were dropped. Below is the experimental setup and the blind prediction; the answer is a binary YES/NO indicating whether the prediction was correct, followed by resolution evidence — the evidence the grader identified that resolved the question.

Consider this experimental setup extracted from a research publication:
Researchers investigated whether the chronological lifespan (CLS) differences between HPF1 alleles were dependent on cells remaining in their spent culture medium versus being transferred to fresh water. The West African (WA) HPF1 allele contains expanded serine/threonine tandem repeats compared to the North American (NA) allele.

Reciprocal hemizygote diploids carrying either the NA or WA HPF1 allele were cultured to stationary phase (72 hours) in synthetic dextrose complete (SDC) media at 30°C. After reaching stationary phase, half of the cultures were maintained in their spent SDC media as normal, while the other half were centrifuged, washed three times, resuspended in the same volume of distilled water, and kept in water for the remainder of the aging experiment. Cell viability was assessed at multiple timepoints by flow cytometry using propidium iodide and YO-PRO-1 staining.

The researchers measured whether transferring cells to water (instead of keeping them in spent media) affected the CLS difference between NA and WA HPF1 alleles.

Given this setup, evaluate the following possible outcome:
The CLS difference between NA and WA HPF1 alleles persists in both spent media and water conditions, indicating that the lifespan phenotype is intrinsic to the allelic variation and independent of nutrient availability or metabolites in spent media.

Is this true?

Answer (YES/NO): YES